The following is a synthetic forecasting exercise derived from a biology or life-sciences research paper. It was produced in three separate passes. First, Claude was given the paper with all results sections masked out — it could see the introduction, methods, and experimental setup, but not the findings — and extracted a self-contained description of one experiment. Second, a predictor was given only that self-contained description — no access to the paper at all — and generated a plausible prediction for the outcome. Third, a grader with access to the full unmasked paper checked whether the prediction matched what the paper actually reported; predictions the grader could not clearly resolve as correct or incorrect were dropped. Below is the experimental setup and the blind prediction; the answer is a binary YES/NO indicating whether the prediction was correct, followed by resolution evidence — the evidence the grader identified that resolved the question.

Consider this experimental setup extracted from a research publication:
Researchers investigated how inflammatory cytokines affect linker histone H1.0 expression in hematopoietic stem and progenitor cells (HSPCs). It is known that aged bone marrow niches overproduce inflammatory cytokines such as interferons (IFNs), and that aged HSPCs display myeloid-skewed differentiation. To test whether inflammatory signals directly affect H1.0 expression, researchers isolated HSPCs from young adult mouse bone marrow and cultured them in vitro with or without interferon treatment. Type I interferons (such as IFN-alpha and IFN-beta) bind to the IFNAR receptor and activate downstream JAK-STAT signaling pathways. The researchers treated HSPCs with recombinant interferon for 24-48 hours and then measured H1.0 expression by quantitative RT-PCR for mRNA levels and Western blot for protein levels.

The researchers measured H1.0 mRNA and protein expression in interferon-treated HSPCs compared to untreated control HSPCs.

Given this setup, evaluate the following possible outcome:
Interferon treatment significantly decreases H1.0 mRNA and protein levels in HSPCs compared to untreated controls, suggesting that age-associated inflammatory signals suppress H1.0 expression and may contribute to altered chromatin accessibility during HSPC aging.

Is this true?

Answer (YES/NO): NO